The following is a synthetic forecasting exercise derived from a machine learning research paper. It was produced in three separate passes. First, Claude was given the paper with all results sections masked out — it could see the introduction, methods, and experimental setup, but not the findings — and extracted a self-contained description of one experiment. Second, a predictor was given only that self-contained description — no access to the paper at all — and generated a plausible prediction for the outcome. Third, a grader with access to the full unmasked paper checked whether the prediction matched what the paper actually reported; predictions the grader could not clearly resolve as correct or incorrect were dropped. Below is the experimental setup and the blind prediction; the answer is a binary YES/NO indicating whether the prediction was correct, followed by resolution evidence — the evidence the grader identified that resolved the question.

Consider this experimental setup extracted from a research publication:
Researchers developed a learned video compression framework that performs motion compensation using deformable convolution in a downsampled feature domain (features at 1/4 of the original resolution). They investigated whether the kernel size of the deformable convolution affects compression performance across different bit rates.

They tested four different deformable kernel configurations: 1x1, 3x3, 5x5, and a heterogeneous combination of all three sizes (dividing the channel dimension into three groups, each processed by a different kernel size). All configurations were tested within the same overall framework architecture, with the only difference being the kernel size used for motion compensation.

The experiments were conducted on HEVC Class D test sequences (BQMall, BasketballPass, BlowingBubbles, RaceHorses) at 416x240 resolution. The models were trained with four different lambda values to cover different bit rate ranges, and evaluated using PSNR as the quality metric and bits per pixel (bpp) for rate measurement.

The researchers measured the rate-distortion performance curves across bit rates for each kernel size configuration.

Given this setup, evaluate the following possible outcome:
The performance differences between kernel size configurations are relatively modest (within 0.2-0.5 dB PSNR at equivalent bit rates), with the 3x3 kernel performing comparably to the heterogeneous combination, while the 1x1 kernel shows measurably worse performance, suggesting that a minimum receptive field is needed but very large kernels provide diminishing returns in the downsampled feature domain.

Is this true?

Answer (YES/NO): NO